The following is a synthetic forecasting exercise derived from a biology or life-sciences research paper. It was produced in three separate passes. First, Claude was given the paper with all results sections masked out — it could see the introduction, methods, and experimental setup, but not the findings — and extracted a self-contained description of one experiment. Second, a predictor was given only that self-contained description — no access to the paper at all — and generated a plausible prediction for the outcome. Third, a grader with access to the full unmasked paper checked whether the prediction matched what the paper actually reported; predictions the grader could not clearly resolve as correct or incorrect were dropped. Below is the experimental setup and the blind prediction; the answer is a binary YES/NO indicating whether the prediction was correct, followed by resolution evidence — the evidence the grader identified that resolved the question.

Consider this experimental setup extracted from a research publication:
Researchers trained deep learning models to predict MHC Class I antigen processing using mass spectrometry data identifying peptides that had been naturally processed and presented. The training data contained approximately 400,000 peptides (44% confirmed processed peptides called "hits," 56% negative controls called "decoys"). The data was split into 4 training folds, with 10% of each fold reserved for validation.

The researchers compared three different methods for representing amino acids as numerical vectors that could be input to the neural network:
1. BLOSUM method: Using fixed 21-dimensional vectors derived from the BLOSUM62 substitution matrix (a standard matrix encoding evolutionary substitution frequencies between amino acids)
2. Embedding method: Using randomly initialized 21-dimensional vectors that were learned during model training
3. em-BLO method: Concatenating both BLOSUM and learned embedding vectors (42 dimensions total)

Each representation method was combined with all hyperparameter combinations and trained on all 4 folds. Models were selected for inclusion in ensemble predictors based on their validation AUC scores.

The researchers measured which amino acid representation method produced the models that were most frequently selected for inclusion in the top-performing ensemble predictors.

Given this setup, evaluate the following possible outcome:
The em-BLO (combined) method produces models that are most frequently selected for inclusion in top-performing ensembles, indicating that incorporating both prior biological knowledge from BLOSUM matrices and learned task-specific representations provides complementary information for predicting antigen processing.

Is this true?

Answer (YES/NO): NO